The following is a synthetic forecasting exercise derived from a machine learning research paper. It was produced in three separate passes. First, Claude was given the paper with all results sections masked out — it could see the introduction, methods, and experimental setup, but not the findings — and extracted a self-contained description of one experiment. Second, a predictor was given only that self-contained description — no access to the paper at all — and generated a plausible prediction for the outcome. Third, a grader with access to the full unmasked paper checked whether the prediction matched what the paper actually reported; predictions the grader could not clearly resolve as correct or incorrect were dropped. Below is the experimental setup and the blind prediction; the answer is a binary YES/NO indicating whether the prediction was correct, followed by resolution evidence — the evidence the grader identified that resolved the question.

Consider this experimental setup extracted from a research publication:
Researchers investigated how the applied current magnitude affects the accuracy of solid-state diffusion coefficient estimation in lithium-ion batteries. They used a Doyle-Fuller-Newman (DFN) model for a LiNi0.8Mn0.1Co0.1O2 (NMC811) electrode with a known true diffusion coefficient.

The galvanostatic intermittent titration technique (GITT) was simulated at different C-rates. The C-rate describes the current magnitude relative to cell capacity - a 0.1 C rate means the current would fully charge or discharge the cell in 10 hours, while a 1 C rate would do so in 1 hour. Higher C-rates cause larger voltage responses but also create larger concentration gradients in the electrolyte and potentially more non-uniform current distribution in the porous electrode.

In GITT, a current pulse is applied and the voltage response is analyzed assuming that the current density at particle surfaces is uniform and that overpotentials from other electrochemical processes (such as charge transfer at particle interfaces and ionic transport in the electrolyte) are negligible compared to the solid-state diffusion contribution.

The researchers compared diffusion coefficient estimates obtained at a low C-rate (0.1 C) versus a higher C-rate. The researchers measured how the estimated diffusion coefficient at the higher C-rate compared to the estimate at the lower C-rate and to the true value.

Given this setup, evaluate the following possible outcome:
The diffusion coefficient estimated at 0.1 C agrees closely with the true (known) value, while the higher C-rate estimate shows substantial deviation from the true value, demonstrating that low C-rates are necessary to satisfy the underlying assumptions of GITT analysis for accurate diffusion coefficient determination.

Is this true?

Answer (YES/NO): NO